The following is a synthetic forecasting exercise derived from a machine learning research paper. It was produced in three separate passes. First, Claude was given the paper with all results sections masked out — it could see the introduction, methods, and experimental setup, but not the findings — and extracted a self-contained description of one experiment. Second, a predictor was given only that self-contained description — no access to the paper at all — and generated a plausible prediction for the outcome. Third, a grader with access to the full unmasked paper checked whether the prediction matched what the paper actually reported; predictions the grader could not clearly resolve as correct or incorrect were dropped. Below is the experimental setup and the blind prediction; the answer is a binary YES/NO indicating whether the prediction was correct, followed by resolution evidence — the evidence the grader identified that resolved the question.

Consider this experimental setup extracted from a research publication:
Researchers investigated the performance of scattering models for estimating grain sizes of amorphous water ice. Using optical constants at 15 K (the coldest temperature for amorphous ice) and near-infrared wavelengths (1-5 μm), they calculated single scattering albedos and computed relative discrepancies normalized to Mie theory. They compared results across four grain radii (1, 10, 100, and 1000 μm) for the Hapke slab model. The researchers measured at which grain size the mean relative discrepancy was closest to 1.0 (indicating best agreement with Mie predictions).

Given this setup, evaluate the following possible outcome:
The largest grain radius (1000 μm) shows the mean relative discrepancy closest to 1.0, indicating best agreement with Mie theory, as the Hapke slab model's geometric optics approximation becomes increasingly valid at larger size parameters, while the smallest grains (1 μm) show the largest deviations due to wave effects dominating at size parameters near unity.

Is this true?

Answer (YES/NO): NO